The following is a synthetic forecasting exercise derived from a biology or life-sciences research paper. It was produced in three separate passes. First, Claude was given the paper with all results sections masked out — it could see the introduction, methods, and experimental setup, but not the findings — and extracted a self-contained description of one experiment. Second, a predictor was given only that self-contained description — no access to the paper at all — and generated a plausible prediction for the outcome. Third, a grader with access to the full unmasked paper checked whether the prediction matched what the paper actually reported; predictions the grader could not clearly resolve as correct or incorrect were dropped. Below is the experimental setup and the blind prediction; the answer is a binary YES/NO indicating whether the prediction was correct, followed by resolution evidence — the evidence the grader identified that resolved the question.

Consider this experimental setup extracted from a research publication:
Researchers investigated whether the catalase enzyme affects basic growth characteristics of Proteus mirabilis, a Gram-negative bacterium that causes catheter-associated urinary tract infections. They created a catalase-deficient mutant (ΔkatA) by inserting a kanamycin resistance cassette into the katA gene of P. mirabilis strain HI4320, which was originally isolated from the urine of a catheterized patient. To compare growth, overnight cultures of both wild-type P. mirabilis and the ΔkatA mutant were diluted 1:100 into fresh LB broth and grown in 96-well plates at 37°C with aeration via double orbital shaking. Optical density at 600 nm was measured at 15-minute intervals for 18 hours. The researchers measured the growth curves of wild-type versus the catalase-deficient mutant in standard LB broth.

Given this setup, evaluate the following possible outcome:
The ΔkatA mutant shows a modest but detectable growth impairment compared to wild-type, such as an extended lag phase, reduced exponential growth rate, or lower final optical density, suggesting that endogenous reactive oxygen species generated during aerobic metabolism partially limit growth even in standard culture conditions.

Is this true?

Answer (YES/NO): NO